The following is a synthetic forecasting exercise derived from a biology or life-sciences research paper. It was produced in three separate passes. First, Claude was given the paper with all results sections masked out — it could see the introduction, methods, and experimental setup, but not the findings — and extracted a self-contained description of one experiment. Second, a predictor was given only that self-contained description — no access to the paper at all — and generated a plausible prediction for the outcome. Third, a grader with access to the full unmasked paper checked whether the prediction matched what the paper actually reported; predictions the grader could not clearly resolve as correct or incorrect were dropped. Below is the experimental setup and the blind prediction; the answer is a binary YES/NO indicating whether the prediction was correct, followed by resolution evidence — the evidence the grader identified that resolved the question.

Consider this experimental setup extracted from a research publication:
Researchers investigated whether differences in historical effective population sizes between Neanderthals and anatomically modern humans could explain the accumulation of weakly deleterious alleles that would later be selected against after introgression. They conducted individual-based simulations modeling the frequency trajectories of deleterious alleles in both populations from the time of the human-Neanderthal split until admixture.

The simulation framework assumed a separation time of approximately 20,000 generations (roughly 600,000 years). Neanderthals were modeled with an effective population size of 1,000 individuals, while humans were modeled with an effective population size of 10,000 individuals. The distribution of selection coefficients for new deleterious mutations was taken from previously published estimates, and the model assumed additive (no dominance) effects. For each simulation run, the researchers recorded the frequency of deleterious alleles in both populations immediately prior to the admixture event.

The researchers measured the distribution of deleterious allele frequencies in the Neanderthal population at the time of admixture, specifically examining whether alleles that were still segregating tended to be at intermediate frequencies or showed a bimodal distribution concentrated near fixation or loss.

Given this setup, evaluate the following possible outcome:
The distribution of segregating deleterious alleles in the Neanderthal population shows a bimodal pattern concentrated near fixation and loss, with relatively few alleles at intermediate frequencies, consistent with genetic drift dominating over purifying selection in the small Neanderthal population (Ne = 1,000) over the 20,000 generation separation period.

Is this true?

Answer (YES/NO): YES